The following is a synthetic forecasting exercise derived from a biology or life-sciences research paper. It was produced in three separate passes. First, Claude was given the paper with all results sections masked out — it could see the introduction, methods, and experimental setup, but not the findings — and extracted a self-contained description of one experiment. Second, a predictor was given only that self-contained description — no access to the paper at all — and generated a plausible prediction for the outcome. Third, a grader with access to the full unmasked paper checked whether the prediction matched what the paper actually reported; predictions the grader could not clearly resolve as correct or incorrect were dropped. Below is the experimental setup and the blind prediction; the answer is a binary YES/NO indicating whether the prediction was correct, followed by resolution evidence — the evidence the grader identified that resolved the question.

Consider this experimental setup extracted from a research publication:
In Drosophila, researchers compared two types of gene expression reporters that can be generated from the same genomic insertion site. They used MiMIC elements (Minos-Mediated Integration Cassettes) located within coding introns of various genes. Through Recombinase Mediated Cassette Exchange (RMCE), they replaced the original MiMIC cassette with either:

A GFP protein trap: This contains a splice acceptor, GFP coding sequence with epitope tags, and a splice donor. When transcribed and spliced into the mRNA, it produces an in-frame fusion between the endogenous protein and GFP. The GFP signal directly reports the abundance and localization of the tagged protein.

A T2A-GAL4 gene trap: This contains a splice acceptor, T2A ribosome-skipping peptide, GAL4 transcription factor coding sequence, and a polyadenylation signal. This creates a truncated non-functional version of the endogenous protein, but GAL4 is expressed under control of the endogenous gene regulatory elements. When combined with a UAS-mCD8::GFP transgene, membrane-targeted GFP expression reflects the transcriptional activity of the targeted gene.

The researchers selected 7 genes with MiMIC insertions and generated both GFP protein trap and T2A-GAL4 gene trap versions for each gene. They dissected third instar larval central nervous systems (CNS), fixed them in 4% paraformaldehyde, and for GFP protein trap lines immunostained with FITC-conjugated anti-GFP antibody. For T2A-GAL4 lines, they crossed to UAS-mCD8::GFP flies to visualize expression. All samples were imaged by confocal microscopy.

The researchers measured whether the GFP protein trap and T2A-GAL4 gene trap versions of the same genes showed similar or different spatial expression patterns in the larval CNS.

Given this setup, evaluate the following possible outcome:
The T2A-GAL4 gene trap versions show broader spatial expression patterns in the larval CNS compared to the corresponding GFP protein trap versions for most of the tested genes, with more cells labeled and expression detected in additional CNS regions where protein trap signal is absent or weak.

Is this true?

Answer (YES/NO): NO